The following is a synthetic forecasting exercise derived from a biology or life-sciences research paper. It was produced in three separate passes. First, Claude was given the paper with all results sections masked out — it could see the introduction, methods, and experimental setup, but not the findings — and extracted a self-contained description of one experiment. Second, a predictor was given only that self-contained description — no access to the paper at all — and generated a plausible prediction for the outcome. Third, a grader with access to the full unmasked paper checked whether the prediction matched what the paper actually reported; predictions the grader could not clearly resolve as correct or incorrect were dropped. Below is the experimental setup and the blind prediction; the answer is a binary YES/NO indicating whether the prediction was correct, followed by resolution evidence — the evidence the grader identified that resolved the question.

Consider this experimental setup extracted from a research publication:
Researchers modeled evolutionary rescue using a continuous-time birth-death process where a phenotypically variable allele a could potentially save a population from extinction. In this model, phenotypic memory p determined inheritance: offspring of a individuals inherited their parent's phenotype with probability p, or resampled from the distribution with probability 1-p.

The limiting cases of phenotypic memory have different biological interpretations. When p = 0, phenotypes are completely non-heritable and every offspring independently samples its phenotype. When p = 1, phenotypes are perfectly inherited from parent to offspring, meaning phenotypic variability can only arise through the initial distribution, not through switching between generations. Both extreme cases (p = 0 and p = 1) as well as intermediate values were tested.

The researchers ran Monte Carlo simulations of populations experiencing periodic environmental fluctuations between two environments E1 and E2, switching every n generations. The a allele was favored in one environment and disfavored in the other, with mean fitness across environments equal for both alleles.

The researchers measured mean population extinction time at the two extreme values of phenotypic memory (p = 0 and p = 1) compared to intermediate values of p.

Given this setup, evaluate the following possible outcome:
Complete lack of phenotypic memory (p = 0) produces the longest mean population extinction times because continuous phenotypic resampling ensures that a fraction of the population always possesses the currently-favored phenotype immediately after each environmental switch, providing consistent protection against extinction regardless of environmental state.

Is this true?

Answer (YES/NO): NO